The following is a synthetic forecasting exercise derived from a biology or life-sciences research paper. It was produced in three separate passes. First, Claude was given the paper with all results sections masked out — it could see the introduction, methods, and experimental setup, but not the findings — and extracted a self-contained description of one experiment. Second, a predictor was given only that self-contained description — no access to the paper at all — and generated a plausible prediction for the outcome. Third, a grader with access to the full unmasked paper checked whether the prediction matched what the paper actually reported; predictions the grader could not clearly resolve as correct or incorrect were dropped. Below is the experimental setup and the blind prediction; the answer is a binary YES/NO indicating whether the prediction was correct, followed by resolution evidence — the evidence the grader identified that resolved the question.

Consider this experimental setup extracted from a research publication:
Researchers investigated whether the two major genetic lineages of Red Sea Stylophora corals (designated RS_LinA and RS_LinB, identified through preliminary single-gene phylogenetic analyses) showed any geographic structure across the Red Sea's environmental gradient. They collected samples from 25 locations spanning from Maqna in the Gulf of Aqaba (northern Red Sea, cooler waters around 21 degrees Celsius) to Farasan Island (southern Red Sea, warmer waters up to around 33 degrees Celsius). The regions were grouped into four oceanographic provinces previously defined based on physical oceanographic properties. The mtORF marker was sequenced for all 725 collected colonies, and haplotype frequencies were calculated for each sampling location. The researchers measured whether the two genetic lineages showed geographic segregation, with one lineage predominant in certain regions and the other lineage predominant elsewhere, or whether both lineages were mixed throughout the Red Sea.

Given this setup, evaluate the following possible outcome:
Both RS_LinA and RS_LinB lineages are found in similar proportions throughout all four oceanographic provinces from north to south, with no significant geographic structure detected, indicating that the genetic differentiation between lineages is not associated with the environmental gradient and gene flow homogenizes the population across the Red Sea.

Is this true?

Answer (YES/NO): NO